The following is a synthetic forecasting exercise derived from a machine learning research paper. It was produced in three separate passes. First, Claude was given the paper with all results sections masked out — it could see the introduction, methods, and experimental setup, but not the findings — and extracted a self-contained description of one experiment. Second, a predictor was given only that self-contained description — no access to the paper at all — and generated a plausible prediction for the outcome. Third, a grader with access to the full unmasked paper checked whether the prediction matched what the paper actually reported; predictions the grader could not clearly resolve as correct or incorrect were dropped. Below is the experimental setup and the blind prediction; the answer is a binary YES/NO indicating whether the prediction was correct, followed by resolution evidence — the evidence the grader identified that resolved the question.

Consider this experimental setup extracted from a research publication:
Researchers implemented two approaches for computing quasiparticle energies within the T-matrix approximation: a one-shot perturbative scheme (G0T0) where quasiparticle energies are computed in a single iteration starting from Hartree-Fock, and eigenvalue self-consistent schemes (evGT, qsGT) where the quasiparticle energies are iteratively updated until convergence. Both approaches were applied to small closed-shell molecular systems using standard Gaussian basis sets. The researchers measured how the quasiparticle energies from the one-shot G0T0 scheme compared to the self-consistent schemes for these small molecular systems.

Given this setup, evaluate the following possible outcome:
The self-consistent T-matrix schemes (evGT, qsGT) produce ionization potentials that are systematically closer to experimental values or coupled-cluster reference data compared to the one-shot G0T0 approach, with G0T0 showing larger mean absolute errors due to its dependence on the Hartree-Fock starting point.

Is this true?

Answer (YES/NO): NO